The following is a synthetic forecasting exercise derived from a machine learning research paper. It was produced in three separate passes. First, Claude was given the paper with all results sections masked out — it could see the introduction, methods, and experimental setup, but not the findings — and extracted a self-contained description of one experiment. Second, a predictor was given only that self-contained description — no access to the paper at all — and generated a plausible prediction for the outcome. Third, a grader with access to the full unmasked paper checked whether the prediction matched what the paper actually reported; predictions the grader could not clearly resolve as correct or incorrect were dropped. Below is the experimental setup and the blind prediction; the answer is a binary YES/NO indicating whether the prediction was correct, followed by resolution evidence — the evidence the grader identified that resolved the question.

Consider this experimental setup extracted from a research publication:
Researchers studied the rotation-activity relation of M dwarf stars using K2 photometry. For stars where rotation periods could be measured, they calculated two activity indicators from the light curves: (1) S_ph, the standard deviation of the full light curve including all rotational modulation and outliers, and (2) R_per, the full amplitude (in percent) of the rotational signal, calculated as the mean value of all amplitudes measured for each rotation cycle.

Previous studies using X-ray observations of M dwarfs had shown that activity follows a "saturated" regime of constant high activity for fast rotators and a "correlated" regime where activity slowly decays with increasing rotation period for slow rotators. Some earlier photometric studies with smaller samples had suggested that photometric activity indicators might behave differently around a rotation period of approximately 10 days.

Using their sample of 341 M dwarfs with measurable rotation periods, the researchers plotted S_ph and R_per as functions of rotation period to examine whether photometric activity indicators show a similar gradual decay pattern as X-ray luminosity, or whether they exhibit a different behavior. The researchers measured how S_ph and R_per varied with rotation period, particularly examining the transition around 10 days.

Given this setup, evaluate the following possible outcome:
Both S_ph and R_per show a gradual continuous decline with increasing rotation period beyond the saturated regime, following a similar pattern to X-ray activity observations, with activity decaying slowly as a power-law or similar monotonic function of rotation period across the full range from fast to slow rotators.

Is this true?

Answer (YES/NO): NO